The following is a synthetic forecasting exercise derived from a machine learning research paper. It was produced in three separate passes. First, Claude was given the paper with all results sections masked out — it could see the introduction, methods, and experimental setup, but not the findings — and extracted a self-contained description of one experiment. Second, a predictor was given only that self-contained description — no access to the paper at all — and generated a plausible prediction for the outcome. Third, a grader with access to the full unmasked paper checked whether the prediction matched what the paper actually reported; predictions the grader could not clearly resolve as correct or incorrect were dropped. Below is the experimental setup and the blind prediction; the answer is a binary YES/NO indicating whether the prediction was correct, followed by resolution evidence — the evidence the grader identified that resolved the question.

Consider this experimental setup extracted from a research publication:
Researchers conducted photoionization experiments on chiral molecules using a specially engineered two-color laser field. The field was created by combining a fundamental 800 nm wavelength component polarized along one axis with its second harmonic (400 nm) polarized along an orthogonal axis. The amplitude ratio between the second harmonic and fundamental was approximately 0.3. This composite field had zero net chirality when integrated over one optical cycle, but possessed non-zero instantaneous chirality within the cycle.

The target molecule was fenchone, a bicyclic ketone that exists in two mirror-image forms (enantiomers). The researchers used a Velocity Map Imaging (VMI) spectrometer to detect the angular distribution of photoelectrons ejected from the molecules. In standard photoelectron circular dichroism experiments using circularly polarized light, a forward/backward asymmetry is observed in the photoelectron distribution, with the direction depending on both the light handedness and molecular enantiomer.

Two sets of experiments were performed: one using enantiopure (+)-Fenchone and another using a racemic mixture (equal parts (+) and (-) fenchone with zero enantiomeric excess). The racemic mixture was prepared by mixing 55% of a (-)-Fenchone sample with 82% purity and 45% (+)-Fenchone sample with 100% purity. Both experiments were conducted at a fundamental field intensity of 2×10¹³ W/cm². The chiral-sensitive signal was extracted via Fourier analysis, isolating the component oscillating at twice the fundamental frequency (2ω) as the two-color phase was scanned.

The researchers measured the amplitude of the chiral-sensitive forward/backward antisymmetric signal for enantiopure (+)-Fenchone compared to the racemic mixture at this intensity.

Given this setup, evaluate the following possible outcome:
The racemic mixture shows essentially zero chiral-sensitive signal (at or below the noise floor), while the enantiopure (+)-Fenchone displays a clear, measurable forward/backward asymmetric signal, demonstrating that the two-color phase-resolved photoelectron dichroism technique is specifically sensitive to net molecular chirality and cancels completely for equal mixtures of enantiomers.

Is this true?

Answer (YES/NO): NO